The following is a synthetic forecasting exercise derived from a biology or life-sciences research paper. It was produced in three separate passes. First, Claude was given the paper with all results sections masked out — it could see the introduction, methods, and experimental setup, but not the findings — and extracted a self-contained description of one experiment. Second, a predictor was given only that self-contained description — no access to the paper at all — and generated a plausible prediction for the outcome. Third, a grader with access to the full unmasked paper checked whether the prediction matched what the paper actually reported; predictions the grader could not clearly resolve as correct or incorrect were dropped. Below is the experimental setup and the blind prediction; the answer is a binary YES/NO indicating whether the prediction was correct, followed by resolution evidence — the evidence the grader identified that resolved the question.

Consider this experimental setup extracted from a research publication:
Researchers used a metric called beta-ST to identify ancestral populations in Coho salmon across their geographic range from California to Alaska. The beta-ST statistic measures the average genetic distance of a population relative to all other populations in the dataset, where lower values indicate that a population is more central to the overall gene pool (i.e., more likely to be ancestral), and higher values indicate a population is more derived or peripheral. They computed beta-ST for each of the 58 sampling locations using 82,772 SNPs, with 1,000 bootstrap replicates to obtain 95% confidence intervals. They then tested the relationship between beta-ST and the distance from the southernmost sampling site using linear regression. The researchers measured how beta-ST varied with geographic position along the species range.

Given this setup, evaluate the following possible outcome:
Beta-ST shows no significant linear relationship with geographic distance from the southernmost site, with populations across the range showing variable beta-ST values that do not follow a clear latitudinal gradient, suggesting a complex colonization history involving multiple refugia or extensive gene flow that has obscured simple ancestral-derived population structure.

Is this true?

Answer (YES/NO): NO